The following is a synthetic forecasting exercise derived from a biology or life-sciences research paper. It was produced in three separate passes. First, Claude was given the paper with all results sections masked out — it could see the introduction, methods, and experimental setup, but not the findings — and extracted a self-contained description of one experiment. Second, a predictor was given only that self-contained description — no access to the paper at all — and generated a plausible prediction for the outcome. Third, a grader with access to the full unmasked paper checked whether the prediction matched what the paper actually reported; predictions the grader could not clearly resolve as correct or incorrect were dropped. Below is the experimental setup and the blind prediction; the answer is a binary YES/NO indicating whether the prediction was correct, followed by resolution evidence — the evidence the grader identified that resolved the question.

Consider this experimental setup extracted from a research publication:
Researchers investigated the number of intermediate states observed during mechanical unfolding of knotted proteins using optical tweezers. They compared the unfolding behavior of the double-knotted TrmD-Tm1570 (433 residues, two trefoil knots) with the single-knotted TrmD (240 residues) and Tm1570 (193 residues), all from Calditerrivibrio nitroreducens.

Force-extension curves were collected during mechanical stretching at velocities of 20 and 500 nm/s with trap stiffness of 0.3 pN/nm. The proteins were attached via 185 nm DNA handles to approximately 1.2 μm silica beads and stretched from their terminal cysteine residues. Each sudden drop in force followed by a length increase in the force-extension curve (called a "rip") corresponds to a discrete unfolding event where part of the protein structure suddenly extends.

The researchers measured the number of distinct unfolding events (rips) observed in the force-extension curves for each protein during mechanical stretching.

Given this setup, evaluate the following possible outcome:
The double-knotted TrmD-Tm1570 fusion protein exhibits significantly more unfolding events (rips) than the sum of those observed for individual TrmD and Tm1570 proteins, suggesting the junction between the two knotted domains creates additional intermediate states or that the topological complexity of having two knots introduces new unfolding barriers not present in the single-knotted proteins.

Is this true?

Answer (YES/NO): NO